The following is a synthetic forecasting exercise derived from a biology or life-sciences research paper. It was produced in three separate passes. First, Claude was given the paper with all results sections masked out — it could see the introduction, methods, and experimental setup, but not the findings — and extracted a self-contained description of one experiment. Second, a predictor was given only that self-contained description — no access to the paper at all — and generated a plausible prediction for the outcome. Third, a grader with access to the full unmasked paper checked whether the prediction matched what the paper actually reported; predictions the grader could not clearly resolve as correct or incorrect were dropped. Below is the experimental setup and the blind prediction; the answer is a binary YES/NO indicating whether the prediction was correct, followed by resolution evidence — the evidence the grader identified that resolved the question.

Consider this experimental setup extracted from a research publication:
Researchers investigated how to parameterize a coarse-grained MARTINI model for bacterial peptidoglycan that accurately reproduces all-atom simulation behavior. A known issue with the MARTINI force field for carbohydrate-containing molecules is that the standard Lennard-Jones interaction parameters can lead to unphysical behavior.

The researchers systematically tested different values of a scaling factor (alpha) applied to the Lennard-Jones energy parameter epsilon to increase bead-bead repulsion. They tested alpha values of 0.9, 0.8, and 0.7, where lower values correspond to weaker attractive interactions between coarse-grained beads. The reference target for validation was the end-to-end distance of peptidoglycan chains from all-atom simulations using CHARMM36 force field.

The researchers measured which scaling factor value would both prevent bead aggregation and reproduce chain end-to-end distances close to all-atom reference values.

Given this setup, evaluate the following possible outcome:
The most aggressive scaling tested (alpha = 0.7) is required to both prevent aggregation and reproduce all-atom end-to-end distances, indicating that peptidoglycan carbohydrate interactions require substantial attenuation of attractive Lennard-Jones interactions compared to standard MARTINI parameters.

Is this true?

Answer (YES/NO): YES